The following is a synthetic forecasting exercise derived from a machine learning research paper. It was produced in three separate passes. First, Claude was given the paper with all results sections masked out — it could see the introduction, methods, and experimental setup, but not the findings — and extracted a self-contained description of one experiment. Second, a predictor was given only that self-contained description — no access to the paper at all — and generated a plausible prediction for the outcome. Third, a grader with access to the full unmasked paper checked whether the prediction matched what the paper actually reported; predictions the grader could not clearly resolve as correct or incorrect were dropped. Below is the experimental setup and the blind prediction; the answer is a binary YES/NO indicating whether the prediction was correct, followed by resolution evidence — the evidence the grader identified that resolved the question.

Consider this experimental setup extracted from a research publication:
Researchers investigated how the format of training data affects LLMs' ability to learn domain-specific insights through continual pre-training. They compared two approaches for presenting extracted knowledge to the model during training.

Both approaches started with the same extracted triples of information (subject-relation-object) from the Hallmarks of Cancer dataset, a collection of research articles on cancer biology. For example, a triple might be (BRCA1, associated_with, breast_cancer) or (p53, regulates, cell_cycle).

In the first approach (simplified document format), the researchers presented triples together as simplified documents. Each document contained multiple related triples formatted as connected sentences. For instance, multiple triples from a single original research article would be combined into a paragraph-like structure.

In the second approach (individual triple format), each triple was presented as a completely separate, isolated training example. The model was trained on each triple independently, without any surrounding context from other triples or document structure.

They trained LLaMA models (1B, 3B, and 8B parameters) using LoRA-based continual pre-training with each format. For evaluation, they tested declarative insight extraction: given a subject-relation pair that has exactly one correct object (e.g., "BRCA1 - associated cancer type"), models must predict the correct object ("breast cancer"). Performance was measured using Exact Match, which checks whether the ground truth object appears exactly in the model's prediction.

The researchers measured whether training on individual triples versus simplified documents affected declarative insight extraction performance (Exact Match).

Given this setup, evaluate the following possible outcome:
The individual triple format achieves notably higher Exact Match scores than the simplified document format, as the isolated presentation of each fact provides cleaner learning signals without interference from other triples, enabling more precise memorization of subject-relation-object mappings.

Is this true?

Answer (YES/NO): YES